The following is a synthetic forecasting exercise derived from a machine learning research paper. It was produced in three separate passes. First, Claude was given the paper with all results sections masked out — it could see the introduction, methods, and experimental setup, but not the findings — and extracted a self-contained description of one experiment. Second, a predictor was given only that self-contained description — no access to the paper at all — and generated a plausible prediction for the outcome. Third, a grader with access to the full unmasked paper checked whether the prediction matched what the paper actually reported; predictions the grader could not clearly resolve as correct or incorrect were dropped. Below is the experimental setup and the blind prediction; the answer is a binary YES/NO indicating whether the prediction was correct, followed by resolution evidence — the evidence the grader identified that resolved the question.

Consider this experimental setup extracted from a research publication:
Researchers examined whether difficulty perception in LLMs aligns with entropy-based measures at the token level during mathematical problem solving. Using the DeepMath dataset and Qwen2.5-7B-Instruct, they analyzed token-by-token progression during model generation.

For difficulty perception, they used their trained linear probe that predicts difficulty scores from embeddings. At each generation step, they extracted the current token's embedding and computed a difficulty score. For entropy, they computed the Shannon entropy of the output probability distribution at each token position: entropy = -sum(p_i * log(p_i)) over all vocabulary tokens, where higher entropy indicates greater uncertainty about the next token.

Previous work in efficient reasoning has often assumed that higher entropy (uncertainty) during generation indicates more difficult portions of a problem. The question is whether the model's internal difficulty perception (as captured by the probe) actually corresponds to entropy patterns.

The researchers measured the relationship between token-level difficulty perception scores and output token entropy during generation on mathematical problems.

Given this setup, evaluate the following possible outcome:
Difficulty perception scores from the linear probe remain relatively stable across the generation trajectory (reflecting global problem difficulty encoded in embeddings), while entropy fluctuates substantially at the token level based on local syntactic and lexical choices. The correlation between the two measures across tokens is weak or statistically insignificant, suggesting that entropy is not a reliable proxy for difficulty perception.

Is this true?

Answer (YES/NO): NO